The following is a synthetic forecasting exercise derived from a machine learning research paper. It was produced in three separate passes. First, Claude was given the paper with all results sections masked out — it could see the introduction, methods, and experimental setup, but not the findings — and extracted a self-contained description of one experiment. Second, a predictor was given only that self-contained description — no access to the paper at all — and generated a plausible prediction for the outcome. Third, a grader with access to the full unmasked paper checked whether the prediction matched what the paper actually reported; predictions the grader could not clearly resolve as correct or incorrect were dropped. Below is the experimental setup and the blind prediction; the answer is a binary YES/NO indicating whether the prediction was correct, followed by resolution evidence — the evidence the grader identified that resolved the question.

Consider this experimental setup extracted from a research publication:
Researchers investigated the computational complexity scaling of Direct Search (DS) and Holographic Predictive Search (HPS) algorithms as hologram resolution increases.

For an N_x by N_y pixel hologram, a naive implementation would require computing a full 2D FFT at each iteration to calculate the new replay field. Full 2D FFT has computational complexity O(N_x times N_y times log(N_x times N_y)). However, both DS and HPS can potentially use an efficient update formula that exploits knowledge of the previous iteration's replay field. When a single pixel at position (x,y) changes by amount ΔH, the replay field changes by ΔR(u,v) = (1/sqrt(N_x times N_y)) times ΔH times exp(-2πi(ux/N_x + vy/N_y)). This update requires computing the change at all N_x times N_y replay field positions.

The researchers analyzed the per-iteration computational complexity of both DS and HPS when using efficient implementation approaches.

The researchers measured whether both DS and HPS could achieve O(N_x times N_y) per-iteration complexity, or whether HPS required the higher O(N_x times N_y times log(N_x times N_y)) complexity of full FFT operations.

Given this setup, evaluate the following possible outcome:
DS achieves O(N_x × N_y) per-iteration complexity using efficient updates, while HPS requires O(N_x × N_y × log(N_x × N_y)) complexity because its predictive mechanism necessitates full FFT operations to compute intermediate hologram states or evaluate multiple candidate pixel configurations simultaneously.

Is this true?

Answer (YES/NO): NO